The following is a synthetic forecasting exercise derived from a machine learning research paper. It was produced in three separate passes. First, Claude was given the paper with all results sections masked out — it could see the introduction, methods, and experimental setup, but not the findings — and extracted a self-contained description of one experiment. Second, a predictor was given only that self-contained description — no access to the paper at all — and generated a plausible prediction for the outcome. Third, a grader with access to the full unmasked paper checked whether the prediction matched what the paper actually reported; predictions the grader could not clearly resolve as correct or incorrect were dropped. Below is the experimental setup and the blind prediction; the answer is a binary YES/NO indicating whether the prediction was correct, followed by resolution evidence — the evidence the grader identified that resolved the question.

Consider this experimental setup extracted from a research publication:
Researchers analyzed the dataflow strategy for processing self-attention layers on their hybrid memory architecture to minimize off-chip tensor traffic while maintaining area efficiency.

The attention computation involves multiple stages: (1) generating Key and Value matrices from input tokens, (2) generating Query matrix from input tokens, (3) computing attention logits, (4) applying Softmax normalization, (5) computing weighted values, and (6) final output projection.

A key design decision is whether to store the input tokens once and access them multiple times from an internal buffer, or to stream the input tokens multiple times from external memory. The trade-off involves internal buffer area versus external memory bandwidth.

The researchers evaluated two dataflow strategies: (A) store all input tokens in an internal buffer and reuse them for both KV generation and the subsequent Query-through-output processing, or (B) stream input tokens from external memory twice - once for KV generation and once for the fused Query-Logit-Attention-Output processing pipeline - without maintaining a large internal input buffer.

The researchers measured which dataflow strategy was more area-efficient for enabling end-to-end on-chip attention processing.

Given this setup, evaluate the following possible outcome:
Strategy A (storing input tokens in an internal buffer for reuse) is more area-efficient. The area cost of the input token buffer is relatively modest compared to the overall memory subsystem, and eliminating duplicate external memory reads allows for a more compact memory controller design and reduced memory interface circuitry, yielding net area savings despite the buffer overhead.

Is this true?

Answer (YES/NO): NO